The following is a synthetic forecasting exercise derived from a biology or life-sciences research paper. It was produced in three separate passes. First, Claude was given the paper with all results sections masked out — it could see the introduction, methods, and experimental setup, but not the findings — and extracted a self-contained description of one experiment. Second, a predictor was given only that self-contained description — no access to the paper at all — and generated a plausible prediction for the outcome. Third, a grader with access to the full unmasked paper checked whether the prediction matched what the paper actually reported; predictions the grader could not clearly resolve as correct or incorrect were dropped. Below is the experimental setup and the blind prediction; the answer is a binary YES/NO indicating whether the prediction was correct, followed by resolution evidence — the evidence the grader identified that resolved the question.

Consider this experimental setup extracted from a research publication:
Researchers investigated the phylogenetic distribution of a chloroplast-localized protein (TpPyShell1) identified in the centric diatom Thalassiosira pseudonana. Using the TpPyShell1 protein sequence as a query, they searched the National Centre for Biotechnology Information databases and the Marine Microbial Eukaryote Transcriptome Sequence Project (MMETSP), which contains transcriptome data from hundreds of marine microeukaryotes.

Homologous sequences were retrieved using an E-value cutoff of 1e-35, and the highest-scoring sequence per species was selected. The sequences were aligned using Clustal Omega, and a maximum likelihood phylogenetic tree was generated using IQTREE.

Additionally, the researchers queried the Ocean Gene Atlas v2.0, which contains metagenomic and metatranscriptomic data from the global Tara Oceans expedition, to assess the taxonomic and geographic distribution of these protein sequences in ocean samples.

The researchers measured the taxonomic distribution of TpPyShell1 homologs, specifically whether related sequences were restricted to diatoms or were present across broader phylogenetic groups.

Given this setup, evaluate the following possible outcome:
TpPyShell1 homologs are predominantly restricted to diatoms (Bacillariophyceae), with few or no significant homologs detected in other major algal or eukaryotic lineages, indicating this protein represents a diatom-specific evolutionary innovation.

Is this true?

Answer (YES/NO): NO